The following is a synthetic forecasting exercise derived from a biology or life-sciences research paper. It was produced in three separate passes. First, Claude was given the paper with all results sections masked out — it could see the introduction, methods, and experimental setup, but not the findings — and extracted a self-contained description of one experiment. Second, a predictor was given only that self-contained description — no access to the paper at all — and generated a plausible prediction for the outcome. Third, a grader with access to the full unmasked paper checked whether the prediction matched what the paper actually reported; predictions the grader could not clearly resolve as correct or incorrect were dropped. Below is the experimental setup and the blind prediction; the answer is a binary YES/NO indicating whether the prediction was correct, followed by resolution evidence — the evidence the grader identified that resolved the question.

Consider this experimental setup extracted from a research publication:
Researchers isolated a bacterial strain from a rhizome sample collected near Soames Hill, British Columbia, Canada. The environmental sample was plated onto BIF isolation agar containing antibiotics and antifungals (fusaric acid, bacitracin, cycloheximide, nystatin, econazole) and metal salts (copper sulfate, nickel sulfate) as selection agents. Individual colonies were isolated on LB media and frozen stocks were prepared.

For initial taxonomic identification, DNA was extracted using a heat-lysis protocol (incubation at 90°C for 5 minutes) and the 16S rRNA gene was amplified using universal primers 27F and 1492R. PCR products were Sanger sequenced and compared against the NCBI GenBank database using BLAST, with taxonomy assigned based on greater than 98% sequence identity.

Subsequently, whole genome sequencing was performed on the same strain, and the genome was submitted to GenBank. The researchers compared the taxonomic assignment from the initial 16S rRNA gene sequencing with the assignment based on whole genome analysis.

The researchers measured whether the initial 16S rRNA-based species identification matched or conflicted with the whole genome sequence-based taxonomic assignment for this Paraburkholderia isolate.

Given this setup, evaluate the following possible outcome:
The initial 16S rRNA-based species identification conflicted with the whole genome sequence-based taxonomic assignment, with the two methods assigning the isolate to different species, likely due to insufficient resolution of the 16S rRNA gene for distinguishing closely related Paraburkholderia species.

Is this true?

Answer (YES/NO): YES